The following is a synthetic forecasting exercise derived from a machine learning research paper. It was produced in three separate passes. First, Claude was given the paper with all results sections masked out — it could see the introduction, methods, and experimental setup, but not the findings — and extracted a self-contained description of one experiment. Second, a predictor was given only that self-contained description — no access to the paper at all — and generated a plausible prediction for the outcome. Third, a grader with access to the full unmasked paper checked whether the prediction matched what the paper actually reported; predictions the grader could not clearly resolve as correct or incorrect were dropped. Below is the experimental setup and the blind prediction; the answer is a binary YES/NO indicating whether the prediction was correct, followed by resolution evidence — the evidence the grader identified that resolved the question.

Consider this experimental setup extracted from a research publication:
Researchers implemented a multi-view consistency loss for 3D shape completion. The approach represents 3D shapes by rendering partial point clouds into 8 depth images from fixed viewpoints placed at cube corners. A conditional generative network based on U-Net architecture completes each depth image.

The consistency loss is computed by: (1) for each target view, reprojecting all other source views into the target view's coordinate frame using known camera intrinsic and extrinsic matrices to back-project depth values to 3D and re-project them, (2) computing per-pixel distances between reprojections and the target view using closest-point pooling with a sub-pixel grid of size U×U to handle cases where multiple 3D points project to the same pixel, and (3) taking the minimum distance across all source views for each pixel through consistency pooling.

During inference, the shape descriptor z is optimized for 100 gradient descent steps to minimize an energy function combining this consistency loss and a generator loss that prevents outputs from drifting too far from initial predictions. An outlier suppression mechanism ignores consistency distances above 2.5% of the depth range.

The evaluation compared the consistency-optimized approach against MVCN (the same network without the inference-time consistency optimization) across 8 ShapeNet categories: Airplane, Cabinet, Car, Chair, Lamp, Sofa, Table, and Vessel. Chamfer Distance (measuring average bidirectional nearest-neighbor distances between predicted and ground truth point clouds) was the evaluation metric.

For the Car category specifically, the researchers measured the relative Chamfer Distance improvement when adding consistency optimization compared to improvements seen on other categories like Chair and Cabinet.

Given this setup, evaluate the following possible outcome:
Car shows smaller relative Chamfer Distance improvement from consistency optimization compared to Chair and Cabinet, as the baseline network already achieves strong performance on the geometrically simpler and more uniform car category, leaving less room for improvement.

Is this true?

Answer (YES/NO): NO